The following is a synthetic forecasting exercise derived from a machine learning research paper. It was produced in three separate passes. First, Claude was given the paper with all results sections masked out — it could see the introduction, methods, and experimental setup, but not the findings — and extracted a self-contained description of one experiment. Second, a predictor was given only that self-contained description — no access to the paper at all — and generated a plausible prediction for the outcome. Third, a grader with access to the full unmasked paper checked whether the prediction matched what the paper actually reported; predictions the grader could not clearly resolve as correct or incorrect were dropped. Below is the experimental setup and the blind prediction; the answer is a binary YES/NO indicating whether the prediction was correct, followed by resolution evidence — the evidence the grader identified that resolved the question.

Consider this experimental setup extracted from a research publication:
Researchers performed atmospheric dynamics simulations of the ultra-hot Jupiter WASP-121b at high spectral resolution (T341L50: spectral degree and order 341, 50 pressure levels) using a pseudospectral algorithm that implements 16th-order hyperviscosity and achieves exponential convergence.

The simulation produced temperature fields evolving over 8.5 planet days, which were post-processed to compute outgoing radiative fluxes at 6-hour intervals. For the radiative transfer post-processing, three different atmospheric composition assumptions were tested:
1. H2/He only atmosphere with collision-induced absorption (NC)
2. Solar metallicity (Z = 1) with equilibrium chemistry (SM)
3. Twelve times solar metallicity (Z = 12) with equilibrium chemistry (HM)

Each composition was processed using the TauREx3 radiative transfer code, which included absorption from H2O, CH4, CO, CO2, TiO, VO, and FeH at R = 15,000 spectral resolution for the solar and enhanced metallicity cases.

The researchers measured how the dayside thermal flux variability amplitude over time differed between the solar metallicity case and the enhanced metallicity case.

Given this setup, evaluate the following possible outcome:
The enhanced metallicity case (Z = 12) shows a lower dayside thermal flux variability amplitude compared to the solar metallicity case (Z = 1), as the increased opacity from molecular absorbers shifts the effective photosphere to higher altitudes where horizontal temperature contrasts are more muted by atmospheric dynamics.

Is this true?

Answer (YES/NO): YES